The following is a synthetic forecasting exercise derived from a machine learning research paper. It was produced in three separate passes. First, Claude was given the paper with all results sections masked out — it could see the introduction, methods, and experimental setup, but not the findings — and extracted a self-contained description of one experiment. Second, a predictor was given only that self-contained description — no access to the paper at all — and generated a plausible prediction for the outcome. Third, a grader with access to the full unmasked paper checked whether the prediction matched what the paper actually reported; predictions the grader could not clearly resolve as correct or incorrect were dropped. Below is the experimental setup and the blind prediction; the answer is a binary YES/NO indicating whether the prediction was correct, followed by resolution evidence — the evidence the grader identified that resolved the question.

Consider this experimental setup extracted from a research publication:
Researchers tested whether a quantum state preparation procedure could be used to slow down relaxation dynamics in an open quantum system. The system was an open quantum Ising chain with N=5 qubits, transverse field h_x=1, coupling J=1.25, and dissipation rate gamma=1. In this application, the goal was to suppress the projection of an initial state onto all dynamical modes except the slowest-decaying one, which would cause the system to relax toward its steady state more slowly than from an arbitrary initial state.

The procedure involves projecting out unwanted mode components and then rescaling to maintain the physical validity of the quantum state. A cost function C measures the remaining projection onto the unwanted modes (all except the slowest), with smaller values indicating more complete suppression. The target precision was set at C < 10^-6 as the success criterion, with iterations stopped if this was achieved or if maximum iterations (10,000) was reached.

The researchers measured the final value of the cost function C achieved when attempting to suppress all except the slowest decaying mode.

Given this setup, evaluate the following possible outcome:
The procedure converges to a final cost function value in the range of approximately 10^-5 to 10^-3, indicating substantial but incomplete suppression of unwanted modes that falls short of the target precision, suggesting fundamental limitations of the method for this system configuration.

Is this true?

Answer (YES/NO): NO